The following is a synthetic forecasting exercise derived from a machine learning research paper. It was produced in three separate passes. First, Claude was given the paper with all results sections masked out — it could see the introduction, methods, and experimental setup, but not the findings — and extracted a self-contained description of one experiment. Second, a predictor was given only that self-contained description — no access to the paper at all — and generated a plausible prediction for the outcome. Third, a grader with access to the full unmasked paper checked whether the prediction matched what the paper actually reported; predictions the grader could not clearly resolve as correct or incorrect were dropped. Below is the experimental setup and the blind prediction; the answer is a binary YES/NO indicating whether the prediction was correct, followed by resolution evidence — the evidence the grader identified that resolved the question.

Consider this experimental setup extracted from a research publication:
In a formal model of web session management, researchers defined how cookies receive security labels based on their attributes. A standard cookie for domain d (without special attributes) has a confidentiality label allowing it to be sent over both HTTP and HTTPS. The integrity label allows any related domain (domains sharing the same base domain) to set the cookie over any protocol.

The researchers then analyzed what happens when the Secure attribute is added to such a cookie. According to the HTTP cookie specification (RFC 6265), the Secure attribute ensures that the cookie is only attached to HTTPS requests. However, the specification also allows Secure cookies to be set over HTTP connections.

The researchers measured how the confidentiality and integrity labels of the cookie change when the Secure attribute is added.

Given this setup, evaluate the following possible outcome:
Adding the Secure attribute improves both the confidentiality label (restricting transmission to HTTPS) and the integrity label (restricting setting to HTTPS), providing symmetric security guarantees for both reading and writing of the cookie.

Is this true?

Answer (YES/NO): NO